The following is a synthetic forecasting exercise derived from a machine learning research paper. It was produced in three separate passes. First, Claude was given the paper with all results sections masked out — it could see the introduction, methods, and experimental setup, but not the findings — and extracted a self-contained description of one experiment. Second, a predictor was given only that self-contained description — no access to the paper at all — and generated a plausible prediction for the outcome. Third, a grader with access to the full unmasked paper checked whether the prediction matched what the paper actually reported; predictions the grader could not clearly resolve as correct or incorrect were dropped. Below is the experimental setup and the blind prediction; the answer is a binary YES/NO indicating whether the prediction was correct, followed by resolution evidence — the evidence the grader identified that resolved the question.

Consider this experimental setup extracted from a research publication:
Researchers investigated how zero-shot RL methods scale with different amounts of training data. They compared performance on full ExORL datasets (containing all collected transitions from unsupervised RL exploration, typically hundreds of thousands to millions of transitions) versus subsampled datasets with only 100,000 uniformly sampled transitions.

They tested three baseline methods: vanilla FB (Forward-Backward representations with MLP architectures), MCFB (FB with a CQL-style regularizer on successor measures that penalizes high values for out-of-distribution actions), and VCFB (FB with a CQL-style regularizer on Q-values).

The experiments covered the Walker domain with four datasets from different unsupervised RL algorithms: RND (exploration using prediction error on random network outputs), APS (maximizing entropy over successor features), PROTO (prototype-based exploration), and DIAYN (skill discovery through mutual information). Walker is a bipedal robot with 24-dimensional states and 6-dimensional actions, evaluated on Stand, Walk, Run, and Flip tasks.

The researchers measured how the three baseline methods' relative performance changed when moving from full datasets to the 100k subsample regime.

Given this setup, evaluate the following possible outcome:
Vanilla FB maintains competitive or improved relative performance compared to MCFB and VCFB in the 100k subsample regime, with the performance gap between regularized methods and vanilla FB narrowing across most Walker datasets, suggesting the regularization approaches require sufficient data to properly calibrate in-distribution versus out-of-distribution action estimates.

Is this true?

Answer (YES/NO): NO